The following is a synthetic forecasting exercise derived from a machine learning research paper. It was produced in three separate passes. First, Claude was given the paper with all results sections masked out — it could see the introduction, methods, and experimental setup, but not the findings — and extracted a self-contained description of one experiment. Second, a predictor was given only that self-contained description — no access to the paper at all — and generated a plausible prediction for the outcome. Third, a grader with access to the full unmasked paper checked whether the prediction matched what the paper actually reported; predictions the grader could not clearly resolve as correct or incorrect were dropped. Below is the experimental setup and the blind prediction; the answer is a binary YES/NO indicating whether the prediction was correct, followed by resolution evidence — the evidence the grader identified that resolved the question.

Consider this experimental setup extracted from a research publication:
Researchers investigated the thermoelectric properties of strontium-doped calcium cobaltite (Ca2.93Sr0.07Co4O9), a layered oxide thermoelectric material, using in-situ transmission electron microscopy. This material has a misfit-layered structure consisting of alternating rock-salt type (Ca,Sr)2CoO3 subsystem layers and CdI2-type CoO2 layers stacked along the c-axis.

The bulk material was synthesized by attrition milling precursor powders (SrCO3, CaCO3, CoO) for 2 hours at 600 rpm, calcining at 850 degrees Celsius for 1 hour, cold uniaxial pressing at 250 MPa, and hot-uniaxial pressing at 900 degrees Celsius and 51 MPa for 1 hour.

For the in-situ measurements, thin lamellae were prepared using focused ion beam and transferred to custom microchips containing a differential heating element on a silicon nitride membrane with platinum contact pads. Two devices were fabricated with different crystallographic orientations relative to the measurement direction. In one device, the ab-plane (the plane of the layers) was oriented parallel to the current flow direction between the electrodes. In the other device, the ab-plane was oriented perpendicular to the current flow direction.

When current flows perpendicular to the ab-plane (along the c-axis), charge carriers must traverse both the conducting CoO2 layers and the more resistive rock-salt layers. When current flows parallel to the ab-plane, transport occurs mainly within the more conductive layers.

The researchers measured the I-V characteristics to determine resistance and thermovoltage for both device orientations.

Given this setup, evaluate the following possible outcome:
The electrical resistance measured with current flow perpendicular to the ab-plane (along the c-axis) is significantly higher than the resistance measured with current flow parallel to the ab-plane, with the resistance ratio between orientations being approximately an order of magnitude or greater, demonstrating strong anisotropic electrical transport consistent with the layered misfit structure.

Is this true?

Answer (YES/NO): NO